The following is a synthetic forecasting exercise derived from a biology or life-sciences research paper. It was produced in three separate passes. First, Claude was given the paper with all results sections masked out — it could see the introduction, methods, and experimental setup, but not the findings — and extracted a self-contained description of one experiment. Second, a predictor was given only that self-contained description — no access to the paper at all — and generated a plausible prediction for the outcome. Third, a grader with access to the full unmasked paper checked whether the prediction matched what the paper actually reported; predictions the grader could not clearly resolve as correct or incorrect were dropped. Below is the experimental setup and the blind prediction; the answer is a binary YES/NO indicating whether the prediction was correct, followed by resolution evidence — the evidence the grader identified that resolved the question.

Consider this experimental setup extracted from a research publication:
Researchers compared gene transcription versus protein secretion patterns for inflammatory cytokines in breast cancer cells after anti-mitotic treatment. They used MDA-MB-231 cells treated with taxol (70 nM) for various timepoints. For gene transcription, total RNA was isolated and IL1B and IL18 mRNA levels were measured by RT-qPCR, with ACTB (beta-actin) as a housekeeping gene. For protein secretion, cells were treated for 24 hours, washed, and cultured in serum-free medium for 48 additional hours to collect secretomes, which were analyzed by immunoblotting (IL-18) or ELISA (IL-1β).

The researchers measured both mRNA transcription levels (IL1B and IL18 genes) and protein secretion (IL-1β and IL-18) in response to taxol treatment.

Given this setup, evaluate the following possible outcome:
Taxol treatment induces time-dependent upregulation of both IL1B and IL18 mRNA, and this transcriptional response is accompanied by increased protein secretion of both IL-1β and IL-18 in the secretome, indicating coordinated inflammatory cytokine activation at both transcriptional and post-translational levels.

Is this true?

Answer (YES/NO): NO